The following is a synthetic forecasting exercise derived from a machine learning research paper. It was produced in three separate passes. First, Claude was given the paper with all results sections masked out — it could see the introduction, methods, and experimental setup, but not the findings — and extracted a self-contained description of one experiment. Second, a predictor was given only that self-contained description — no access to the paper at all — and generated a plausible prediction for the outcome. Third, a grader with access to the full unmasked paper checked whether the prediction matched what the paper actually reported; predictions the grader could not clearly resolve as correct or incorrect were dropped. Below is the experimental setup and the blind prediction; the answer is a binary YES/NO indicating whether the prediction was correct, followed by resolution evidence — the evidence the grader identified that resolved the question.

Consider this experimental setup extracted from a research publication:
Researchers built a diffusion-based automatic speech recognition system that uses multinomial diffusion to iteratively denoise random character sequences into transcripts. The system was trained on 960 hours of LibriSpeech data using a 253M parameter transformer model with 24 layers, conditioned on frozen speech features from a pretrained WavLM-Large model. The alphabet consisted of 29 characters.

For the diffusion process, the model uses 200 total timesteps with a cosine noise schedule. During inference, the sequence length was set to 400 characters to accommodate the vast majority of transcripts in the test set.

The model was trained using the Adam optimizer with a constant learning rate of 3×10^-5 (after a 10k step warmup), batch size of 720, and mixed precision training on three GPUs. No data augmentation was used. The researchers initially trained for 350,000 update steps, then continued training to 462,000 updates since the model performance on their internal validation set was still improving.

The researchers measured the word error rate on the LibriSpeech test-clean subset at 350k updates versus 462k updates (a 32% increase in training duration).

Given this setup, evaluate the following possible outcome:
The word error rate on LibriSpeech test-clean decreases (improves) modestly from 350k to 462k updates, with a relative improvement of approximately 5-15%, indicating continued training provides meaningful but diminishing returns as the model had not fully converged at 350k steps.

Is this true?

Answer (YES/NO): NO